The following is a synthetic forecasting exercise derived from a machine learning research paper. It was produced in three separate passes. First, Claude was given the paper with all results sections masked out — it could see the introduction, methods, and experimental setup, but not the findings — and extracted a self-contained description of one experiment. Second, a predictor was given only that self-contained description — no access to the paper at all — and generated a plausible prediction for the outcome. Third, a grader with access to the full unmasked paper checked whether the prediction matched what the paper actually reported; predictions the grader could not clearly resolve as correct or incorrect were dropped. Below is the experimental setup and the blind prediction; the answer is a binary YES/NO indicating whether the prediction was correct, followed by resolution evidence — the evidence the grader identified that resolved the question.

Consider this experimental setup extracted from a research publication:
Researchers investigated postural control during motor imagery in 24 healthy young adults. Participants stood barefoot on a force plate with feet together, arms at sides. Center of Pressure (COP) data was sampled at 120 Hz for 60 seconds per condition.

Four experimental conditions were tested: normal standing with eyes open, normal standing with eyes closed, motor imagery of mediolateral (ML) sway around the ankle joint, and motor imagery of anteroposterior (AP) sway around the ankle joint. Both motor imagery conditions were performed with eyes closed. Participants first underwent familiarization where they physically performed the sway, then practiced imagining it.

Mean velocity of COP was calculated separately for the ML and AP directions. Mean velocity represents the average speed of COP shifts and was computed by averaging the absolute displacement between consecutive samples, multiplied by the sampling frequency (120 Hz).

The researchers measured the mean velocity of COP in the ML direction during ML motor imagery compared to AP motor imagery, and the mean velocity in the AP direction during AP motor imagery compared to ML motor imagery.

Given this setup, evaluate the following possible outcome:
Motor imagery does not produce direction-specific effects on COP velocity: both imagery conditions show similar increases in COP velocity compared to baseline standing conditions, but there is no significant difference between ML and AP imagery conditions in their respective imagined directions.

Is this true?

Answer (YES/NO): NO